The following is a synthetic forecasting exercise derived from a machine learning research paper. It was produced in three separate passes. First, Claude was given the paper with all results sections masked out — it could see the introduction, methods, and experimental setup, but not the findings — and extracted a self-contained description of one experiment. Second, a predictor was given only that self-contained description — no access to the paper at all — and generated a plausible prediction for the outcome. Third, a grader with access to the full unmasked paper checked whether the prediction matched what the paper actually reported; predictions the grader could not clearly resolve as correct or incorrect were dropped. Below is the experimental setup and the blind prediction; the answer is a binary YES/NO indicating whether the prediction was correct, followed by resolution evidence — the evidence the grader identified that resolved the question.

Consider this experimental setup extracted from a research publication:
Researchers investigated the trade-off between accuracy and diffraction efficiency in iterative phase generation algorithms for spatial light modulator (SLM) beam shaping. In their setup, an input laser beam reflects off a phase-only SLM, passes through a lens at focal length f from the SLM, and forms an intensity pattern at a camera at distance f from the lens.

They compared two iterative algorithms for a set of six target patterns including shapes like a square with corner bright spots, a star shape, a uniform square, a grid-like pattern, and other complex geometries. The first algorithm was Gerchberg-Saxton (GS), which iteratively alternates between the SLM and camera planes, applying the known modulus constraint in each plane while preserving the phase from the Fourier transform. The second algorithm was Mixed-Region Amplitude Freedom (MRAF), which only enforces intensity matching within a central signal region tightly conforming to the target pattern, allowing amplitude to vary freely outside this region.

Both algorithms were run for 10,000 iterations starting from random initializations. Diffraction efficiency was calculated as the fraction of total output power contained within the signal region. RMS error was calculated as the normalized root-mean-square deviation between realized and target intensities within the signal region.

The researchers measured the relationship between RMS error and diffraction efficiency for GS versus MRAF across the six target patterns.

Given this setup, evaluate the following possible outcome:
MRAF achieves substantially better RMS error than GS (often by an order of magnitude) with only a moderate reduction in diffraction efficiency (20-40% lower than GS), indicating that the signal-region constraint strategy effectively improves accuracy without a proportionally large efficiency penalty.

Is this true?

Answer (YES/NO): NO